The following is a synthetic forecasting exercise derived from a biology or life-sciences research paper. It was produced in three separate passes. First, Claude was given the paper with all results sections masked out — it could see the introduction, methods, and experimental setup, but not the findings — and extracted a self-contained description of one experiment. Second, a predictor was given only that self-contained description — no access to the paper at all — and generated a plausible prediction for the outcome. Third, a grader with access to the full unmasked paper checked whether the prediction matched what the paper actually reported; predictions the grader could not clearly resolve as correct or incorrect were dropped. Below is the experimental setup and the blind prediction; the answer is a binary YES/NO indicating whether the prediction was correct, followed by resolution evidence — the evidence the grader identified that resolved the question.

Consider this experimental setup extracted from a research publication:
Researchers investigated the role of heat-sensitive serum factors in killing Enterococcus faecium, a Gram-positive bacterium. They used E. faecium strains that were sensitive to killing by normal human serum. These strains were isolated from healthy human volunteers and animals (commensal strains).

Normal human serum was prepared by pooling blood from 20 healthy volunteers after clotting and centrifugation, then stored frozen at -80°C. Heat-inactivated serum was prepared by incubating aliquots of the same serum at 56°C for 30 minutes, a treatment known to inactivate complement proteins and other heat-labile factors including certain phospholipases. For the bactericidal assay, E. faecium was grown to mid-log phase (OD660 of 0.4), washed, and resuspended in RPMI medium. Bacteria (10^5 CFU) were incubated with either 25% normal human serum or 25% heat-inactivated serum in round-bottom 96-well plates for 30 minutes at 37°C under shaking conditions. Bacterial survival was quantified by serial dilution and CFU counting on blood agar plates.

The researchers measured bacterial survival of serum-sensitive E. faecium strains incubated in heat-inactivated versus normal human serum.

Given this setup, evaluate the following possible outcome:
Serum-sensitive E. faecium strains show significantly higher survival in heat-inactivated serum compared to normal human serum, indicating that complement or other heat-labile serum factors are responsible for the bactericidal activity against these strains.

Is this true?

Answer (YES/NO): YES